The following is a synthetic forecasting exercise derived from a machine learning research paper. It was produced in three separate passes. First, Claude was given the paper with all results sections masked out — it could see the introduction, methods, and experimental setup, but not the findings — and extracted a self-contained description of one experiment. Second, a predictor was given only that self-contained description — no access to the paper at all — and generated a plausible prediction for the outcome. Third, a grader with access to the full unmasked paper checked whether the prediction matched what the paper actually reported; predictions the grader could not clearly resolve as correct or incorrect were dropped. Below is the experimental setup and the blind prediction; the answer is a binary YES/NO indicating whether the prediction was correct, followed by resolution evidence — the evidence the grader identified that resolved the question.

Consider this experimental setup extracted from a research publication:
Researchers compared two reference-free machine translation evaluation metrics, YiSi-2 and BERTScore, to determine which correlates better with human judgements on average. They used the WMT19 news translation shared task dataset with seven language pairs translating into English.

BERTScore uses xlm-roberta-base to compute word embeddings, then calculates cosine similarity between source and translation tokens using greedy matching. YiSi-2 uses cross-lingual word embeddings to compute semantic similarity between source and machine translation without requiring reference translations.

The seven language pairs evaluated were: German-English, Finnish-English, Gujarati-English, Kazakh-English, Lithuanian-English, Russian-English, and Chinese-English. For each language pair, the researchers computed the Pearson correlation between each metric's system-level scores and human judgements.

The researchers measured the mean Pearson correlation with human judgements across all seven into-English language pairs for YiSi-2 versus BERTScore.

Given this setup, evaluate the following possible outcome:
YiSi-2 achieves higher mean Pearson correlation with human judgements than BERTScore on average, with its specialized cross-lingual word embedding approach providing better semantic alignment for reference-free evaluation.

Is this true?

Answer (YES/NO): NO